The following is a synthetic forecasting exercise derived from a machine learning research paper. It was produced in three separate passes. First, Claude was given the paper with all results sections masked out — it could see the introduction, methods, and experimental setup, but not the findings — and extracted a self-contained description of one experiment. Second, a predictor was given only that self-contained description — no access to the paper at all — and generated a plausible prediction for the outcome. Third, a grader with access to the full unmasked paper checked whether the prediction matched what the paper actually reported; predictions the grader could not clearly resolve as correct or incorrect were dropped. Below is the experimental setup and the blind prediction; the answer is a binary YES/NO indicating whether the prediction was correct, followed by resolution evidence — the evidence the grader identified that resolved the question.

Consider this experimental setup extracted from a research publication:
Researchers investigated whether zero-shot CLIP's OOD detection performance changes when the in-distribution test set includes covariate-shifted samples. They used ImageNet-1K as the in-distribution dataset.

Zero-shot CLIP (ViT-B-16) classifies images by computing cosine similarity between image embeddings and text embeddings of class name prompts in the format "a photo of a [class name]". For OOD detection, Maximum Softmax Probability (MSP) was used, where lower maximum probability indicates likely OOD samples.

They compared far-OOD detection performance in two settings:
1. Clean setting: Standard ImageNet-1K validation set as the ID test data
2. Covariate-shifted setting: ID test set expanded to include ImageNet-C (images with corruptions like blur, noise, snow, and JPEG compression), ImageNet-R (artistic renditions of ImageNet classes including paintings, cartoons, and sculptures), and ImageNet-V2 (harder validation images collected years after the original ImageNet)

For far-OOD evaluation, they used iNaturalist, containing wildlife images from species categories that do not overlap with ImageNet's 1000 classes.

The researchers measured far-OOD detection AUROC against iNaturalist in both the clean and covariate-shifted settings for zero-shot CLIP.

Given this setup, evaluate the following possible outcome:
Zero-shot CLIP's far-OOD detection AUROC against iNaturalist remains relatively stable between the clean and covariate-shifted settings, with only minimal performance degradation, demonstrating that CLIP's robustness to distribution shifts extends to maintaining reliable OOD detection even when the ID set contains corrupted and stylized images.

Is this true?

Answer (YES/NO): NO